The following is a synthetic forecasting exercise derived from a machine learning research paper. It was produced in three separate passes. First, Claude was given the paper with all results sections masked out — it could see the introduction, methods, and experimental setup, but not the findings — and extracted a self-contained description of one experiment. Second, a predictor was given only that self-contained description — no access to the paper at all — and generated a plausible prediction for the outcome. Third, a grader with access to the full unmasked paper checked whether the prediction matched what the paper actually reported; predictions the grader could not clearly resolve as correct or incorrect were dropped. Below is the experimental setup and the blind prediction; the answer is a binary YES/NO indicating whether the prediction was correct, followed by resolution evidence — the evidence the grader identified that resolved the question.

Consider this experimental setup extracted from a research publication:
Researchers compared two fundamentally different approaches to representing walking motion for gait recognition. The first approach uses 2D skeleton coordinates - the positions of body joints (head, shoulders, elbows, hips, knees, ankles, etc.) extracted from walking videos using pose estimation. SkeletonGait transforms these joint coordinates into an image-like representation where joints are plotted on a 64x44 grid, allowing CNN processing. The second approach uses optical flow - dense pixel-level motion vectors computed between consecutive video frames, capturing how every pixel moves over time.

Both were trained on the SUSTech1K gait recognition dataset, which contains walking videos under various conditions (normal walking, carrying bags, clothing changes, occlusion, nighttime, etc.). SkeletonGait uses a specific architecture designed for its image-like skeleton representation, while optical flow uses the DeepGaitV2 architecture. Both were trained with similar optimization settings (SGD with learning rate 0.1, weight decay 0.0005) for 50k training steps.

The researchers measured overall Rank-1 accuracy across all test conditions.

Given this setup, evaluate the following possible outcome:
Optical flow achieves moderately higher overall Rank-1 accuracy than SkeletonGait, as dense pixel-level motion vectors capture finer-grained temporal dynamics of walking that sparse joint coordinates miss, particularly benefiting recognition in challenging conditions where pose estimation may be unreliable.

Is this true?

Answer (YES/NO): NO